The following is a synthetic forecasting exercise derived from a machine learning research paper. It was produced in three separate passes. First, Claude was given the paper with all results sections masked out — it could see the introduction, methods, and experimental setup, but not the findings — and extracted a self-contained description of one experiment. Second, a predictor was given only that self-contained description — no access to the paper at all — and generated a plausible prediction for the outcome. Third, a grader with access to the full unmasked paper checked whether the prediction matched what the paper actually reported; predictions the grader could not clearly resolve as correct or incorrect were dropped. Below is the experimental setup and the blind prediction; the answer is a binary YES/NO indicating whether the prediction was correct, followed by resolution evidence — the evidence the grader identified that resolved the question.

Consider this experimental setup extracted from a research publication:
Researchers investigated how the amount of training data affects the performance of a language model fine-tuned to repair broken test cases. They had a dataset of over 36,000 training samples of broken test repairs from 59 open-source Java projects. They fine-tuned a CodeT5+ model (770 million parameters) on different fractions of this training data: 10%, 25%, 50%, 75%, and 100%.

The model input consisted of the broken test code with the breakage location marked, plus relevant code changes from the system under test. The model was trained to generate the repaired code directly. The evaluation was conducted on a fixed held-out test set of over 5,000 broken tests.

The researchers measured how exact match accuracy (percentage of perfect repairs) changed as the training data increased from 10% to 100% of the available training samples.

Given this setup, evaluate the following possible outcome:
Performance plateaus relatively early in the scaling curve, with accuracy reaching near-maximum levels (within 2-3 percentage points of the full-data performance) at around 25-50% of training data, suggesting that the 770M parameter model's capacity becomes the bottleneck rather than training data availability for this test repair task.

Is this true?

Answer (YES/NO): NO